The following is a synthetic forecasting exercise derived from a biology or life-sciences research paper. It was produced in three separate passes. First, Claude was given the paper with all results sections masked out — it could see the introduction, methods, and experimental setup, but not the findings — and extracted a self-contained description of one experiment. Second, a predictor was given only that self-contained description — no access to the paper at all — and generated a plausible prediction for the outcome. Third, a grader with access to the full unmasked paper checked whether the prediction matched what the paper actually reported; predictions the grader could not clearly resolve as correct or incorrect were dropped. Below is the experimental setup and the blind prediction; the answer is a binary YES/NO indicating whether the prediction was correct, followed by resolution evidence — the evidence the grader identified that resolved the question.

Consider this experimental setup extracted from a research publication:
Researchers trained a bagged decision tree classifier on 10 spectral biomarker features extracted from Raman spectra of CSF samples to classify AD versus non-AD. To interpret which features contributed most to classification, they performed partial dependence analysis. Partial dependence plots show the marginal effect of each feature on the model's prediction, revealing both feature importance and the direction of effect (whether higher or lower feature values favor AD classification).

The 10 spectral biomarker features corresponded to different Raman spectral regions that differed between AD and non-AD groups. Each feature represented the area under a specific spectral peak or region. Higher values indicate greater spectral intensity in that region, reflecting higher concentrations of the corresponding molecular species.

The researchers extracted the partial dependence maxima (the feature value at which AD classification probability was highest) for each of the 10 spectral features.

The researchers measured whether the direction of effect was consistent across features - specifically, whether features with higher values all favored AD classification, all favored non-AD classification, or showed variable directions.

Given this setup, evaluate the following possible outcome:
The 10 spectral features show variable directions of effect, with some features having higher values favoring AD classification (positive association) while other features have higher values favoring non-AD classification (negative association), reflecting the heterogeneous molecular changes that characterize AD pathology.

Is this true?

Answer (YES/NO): YES